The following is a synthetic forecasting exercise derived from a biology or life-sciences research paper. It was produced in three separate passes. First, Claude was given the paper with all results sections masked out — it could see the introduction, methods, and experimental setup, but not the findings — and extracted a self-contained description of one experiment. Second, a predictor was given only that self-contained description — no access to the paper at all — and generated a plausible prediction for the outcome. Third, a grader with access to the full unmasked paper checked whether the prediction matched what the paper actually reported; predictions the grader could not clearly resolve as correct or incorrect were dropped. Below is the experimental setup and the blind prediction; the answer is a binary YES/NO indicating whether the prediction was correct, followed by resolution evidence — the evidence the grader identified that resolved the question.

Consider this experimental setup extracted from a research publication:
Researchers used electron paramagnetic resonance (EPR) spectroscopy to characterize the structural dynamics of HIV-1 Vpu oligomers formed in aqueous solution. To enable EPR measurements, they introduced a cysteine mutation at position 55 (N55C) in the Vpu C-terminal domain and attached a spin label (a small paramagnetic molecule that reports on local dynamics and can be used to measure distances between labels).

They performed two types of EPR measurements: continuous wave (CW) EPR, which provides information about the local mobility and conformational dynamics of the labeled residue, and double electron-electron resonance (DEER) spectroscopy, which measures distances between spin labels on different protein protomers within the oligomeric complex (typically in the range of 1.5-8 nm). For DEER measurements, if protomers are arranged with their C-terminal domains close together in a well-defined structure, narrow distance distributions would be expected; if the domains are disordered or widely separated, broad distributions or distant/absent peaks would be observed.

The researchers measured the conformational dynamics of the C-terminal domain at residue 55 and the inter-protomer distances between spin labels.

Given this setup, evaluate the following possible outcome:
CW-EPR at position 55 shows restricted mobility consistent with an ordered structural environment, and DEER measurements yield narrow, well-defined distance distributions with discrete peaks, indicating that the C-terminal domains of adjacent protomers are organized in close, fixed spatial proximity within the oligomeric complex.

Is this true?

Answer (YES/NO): NO